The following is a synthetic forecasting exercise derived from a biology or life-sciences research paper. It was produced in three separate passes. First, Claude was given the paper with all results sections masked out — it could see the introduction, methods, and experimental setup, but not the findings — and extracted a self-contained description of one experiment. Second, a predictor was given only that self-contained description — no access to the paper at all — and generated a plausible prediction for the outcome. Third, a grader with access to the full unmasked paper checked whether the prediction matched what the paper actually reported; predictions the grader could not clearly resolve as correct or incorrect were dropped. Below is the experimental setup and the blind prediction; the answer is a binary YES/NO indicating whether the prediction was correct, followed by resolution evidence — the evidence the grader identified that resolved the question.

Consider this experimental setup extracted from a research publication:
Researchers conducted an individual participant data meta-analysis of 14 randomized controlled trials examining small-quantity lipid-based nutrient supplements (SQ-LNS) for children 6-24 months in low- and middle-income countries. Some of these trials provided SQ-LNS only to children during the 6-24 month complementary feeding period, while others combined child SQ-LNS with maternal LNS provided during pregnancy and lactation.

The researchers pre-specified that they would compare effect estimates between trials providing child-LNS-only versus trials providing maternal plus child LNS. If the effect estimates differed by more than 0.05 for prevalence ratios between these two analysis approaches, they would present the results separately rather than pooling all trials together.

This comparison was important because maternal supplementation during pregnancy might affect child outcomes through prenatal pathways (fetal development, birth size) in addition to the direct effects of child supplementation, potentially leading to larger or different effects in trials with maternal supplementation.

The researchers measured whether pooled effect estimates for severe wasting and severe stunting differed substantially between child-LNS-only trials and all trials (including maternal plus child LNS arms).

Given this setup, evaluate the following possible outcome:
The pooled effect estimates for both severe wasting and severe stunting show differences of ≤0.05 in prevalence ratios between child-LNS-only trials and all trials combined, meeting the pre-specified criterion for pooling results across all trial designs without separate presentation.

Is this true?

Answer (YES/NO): YES